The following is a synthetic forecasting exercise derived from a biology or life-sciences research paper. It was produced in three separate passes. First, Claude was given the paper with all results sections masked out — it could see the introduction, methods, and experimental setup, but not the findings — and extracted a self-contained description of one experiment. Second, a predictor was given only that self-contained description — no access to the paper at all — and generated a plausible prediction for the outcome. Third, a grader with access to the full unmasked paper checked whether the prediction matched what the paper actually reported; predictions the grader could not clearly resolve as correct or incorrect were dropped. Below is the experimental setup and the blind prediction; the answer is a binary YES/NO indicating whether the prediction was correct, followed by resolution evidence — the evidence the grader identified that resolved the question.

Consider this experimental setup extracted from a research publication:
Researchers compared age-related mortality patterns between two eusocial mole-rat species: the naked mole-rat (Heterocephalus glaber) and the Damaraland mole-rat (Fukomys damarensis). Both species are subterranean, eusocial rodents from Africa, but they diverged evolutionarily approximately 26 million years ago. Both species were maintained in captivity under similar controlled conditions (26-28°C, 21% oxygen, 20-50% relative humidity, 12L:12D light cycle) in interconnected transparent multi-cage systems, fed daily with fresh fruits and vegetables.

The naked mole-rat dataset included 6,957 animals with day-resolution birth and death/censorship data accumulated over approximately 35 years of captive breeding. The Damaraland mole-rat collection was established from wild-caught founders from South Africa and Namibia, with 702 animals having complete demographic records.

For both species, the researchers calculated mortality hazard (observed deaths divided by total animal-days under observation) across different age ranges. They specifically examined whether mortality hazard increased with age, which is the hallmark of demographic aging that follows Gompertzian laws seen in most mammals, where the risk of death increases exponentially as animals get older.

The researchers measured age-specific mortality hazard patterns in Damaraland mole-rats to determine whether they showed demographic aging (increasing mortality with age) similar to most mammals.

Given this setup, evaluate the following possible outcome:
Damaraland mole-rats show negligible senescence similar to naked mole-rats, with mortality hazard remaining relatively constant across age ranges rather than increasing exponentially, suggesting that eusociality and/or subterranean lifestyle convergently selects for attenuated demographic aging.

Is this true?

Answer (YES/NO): NO